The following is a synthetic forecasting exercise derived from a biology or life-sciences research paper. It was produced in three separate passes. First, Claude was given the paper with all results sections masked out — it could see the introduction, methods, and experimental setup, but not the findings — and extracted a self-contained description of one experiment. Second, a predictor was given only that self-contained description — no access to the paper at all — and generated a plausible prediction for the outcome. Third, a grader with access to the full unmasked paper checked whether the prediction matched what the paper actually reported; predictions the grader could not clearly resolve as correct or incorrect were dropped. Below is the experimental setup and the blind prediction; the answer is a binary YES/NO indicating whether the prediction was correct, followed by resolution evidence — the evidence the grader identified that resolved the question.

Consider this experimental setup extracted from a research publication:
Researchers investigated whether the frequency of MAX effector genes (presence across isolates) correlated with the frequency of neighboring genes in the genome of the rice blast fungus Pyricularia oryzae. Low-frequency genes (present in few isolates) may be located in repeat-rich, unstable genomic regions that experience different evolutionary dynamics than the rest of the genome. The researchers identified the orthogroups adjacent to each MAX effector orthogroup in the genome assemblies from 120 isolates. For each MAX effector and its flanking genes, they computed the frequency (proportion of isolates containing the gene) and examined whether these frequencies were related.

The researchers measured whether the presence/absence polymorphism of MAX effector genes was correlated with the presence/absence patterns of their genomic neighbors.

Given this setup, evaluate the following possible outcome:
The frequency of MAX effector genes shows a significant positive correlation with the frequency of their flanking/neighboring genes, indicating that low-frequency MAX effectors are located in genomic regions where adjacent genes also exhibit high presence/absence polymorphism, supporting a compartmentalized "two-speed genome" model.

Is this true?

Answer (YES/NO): YES